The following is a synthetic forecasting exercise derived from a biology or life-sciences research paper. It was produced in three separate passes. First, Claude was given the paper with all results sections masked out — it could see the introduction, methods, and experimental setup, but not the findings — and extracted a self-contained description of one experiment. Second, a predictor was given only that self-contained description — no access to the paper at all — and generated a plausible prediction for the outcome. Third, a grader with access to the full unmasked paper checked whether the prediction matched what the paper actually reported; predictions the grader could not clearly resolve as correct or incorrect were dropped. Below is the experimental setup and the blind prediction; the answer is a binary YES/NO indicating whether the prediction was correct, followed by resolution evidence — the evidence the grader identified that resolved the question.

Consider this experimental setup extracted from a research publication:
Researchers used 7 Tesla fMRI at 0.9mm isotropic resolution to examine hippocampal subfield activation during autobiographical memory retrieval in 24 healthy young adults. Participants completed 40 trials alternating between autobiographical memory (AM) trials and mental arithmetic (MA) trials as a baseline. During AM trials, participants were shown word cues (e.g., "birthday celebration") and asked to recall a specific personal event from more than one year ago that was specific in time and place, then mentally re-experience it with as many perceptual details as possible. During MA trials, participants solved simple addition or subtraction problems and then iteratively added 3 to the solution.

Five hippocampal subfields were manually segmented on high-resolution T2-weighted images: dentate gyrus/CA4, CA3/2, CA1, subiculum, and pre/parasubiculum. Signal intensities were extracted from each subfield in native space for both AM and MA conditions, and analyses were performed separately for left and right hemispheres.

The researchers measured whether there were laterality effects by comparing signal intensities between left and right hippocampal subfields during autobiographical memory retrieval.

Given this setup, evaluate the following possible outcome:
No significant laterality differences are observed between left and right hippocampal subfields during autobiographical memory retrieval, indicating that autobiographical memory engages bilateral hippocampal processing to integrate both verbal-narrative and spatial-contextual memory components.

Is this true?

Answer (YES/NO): YES